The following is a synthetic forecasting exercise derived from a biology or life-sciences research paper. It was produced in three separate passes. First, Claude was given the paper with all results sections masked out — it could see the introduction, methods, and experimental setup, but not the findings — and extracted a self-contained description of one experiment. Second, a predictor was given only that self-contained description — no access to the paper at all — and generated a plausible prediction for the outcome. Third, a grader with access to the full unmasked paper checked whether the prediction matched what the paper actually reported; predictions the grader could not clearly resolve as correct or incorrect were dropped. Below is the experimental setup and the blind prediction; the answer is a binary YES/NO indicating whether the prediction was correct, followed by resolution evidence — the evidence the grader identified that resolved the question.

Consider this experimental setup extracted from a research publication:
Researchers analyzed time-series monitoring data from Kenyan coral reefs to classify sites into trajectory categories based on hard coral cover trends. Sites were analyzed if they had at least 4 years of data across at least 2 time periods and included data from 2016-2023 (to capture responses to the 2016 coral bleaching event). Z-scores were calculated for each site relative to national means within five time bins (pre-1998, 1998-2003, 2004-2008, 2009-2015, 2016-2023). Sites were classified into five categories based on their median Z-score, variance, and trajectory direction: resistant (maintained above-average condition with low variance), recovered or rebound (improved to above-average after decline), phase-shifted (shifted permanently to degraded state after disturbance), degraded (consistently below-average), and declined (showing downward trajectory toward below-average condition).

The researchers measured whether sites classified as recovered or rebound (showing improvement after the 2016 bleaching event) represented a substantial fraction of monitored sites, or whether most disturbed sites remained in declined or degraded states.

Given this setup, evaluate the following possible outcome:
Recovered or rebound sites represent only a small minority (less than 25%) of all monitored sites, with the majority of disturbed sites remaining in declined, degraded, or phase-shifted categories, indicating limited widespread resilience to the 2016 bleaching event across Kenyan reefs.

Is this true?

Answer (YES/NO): YES